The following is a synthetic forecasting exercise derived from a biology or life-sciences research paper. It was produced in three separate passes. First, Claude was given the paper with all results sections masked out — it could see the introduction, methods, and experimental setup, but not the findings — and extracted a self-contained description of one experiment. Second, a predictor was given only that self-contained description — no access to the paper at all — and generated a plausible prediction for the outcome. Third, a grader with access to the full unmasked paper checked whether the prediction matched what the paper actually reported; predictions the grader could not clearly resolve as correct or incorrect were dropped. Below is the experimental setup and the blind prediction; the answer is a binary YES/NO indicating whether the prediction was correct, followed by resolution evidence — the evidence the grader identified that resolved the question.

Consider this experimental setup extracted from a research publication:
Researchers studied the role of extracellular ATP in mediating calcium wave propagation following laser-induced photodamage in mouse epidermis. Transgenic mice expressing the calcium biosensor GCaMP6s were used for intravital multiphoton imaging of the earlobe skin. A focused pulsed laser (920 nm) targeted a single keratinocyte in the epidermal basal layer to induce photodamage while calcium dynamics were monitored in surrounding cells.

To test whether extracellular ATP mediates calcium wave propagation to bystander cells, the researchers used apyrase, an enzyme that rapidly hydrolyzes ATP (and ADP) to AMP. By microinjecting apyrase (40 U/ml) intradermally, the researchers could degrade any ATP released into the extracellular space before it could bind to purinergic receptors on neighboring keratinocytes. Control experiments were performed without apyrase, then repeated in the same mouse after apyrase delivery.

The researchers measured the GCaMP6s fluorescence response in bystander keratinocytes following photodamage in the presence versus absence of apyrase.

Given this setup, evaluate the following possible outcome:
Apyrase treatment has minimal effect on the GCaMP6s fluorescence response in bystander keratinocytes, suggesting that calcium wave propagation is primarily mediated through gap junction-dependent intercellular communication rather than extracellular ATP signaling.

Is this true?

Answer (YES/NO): NO